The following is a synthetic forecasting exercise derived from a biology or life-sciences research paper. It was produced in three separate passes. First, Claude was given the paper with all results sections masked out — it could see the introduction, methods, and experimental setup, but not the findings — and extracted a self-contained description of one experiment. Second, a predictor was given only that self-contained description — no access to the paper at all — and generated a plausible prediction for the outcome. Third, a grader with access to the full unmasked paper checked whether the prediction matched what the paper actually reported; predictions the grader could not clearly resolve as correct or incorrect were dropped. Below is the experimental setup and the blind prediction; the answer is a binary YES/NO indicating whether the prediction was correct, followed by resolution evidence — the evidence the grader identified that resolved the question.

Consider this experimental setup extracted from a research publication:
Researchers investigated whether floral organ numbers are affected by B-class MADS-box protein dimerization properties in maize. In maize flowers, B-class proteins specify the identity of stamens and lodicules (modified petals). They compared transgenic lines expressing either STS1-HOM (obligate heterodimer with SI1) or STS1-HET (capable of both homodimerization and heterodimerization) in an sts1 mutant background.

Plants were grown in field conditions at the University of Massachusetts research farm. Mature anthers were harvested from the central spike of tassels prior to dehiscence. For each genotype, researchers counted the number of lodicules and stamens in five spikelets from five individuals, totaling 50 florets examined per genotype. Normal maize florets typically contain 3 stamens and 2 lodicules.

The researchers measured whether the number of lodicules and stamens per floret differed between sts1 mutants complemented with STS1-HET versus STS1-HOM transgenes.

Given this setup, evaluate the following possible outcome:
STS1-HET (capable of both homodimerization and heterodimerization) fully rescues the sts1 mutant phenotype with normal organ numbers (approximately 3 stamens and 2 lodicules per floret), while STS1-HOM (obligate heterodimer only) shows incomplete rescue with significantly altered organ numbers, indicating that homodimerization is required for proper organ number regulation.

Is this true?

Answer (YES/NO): NO